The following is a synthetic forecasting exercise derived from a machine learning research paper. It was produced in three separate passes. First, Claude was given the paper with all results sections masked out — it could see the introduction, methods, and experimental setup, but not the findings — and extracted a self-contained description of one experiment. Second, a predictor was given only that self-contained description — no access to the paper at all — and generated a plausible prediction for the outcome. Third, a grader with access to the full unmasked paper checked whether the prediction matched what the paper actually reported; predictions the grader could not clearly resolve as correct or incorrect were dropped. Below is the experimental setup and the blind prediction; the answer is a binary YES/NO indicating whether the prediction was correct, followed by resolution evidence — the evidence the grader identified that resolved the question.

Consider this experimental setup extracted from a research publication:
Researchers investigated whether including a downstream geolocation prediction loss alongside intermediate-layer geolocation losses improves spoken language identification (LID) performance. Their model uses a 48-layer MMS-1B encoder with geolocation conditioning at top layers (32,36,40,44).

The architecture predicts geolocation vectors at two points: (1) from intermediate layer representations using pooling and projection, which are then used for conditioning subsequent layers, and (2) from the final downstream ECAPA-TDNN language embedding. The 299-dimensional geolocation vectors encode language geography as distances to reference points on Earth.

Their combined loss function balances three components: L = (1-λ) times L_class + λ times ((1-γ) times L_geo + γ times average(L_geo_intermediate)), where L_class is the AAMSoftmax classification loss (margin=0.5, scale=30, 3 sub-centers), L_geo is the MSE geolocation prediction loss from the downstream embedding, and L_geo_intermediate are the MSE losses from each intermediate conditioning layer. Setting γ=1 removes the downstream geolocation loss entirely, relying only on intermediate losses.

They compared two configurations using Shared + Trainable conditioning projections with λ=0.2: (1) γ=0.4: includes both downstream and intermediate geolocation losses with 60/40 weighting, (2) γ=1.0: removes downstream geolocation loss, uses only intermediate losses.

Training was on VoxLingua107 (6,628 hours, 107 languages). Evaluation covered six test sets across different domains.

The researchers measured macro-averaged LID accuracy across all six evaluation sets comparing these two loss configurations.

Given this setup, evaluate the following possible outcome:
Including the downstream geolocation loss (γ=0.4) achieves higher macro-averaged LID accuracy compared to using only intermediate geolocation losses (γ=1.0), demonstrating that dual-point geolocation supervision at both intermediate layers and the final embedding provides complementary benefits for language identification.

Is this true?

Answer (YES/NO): YES